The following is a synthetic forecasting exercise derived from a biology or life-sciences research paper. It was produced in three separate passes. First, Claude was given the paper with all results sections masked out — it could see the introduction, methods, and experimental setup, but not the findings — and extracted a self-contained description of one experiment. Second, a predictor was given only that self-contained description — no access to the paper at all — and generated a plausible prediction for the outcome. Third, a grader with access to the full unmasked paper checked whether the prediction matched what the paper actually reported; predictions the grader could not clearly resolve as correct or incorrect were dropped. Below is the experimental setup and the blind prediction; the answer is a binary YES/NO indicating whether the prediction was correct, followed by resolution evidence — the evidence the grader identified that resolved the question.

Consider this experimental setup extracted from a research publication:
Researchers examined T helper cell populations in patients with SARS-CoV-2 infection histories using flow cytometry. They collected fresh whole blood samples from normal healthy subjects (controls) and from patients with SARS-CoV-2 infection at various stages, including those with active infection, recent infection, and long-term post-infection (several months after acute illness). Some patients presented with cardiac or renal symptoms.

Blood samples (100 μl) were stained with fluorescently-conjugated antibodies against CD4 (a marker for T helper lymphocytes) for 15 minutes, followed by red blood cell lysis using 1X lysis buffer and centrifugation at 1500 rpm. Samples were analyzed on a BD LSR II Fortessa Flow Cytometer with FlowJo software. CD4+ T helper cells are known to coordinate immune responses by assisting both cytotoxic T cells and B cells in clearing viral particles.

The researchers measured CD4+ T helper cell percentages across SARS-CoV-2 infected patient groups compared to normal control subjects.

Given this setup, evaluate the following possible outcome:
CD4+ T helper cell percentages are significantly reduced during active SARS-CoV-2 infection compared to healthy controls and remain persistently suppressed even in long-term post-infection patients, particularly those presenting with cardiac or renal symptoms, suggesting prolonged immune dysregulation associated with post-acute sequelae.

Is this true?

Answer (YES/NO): NO